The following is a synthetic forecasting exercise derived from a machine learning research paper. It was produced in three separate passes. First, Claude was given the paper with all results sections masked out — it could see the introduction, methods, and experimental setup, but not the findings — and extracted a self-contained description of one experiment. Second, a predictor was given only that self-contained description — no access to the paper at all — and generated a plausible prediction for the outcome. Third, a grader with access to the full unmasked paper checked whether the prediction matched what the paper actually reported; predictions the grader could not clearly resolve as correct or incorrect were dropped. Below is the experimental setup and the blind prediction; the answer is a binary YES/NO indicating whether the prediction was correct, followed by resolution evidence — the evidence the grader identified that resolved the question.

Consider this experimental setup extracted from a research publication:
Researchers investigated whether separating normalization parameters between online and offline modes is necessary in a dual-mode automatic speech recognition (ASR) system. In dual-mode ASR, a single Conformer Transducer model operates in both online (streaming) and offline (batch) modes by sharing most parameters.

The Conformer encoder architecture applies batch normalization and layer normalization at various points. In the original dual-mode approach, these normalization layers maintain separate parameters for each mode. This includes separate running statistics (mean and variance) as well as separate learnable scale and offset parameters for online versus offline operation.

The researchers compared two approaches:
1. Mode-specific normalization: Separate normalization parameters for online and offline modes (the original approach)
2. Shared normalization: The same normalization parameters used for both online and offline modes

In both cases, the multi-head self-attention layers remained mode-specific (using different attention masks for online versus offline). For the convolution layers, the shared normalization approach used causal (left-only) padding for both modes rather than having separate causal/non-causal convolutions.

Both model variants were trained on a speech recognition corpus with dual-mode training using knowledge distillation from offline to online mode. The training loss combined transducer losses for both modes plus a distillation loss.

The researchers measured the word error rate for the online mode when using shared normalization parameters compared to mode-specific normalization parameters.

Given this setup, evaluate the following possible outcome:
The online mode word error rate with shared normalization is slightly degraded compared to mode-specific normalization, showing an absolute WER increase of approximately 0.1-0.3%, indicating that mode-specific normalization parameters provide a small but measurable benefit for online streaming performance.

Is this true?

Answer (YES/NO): NO